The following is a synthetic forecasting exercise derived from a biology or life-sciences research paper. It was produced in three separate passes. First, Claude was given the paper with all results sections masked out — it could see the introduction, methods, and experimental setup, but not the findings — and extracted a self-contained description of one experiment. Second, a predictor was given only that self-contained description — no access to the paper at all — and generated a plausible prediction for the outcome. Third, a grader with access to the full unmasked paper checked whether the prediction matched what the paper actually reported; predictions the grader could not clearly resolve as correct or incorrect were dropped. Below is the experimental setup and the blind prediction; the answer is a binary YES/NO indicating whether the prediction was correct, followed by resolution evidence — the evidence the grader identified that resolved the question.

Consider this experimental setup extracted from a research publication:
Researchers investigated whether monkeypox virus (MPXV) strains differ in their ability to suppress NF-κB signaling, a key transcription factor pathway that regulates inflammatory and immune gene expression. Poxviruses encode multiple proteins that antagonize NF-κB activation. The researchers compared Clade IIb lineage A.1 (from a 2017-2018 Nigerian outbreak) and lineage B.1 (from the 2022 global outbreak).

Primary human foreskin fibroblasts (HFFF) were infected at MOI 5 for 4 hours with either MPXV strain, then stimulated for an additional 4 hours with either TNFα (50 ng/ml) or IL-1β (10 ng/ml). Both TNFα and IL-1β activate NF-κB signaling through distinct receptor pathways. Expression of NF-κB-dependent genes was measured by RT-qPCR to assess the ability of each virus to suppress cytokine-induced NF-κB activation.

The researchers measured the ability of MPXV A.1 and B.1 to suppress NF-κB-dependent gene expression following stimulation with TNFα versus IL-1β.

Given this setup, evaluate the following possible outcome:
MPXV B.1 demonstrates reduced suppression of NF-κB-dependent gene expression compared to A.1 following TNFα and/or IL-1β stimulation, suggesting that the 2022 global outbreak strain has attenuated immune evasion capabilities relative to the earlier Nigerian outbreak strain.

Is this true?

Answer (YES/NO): YES